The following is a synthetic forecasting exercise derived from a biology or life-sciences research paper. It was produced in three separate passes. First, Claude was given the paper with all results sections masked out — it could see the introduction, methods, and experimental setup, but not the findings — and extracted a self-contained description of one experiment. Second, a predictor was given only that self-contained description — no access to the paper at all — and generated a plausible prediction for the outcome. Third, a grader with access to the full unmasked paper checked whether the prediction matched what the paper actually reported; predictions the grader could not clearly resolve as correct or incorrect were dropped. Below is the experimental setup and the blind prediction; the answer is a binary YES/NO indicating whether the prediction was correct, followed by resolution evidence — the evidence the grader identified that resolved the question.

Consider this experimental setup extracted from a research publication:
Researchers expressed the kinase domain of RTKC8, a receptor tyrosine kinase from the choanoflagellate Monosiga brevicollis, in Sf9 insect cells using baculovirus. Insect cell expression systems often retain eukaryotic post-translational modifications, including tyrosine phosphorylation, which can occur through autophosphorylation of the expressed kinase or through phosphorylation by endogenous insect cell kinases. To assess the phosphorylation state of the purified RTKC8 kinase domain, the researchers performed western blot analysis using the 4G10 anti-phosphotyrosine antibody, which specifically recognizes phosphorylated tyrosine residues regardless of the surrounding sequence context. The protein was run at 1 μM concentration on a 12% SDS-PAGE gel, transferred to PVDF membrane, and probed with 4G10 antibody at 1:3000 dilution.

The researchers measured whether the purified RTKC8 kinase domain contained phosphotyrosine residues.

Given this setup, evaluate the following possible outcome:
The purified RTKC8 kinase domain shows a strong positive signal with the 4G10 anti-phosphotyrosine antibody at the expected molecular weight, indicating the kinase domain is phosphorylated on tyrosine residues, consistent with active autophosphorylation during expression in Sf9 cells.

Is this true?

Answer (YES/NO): YES